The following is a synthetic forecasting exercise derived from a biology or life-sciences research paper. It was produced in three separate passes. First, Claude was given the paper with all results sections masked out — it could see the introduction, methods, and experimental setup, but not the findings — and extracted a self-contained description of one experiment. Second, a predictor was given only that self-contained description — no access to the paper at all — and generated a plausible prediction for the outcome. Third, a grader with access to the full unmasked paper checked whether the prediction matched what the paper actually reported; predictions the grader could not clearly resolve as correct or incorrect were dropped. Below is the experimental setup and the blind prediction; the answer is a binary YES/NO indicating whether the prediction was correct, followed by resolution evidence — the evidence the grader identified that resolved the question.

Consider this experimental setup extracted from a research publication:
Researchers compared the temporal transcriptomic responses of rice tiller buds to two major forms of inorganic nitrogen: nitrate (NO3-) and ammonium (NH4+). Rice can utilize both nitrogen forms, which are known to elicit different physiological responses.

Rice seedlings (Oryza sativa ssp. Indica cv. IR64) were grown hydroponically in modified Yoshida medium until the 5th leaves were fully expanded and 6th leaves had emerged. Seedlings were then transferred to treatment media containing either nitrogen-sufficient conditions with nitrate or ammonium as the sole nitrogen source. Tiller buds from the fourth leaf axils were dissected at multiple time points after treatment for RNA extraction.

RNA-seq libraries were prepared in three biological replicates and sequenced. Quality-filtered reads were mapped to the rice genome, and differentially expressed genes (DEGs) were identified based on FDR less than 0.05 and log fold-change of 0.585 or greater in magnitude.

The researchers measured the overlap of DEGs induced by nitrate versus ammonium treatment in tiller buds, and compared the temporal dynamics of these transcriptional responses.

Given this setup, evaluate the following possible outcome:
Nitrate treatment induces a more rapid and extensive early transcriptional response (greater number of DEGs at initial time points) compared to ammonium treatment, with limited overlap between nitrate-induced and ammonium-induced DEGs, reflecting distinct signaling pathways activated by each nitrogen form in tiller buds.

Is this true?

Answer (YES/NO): NO